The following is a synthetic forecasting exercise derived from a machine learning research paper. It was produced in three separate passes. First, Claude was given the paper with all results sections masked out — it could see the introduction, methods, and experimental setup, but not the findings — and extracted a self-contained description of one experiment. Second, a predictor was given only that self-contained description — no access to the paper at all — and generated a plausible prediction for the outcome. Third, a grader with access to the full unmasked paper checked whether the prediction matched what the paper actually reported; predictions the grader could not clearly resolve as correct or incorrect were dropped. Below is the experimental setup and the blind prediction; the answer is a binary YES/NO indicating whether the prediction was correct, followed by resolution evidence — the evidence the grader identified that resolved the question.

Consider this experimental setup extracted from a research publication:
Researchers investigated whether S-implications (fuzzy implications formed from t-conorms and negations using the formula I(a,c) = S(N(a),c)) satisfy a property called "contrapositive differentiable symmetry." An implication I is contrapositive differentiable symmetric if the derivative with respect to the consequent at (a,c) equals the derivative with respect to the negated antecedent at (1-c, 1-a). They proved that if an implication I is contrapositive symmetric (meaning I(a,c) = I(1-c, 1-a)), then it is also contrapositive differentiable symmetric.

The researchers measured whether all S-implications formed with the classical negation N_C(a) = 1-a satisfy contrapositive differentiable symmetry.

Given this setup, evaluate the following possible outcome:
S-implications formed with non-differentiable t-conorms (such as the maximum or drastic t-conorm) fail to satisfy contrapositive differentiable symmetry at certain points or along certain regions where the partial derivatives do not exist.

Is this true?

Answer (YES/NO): NO